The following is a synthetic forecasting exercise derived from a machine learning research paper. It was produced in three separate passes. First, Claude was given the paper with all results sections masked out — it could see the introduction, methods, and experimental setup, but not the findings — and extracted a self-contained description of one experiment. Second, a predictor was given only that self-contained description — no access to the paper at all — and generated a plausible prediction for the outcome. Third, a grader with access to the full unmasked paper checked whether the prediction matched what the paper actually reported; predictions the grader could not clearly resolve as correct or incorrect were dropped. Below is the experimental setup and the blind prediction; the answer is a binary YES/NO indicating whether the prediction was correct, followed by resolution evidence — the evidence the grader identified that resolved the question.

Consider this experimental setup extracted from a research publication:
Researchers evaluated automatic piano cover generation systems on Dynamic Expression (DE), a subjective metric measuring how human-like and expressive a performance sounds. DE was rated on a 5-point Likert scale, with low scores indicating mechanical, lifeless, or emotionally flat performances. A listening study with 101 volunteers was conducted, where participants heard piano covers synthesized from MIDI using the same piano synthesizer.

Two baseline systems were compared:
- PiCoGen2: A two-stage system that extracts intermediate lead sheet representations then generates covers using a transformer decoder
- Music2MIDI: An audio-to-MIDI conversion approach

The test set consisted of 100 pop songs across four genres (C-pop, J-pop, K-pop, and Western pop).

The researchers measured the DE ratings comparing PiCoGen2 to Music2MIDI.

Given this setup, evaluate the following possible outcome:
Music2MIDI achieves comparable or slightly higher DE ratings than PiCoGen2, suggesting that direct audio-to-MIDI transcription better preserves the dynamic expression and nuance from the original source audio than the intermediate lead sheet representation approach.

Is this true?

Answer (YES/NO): NO